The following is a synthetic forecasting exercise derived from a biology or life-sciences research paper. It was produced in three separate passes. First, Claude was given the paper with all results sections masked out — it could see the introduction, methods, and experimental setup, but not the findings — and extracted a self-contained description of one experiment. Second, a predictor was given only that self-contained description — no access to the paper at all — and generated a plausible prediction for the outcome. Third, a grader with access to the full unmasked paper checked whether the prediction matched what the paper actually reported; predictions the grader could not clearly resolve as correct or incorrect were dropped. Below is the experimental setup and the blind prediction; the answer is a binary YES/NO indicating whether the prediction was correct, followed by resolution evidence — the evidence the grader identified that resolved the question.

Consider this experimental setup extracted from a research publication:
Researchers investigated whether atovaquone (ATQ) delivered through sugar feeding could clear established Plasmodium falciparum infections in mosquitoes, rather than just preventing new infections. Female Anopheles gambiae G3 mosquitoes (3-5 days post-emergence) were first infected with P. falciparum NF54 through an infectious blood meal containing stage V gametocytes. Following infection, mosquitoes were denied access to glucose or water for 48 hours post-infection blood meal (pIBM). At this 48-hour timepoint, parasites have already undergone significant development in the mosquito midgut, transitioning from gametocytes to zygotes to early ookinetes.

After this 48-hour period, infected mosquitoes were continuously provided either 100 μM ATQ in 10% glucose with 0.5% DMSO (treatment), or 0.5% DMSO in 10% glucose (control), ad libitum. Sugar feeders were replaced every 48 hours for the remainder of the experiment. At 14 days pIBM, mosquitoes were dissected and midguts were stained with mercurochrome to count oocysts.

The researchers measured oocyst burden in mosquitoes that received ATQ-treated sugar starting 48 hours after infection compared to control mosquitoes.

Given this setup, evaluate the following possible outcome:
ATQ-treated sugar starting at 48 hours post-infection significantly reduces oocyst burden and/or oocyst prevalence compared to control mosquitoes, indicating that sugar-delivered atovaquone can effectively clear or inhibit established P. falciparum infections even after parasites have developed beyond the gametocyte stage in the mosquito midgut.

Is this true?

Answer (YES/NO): NO